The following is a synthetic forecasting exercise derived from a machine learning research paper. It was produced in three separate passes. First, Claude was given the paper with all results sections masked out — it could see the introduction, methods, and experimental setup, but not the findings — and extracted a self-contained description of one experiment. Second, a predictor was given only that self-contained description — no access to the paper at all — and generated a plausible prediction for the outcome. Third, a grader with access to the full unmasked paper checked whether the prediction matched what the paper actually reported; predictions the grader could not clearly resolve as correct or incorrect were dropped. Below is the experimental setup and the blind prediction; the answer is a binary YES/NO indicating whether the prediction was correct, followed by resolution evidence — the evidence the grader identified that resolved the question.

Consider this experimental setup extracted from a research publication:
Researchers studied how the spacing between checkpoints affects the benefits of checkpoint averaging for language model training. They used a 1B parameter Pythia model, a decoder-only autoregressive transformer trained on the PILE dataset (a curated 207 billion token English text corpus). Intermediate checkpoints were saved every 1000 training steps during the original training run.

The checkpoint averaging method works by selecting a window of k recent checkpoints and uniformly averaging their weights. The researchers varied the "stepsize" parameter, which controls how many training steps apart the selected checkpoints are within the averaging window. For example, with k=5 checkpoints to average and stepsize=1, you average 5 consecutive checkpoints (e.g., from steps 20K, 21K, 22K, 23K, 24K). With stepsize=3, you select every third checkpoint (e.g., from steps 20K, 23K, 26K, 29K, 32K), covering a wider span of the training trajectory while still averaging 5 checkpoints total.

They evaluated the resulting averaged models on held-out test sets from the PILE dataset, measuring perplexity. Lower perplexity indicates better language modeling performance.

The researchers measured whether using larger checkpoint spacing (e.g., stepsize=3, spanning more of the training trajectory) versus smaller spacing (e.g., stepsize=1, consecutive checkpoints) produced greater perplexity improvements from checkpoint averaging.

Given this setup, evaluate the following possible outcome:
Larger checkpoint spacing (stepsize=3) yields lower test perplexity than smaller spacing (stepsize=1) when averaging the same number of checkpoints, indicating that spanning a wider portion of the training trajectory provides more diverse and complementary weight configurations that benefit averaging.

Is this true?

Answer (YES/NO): NO